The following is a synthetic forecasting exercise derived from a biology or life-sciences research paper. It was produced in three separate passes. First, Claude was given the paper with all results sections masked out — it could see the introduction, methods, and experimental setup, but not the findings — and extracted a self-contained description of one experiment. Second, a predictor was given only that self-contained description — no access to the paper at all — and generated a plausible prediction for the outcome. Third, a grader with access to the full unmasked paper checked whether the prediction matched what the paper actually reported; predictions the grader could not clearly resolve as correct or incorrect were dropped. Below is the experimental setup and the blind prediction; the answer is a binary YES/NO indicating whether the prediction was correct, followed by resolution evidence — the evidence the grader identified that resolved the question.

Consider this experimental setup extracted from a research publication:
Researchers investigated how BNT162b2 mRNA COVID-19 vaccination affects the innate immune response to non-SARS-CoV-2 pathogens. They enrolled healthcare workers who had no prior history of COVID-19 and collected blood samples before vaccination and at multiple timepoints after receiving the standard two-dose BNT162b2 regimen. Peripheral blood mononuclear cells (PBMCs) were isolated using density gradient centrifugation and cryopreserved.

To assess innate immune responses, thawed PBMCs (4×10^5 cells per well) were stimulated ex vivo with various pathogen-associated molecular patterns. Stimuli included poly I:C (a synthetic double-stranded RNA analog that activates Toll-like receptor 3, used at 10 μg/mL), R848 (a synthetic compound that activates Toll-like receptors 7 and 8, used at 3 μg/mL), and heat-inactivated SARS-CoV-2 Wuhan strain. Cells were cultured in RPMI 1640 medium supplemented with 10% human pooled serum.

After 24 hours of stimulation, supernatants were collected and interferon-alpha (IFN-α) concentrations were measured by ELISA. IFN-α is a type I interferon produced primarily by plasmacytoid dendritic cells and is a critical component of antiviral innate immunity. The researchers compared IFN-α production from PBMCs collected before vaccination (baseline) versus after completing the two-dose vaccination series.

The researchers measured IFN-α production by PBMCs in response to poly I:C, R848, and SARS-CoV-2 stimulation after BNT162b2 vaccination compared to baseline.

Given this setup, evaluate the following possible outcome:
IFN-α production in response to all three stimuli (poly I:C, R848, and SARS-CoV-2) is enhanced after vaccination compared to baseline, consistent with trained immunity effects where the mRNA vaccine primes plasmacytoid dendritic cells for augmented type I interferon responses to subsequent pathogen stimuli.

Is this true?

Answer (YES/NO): NO